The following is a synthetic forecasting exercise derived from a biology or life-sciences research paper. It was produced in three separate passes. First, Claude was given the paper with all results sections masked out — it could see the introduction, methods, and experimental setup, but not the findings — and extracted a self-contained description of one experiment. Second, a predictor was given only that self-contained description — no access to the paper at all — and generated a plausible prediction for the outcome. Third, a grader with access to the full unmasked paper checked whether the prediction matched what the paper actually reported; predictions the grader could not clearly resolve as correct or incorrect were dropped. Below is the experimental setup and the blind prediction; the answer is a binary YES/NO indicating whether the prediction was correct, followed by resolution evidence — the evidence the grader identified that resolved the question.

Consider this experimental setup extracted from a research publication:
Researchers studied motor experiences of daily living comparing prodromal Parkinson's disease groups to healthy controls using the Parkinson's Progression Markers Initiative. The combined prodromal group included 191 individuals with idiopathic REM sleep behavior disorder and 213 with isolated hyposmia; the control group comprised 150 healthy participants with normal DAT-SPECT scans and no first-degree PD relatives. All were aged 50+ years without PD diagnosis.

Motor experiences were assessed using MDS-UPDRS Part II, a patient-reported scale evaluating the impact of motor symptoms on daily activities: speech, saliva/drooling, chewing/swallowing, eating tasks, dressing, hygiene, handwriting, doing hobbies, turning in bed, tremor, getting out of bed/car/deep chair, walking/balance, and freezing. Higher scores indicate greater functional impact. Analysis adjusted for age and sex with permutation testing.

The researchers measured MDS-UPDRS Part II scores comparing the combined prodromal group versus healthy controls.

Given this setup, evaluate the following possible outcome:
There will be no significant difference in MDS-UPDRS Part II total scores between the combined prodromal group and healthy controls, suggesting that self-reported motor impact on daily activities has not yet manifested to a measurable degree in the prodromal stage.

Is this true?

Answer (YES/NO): NO